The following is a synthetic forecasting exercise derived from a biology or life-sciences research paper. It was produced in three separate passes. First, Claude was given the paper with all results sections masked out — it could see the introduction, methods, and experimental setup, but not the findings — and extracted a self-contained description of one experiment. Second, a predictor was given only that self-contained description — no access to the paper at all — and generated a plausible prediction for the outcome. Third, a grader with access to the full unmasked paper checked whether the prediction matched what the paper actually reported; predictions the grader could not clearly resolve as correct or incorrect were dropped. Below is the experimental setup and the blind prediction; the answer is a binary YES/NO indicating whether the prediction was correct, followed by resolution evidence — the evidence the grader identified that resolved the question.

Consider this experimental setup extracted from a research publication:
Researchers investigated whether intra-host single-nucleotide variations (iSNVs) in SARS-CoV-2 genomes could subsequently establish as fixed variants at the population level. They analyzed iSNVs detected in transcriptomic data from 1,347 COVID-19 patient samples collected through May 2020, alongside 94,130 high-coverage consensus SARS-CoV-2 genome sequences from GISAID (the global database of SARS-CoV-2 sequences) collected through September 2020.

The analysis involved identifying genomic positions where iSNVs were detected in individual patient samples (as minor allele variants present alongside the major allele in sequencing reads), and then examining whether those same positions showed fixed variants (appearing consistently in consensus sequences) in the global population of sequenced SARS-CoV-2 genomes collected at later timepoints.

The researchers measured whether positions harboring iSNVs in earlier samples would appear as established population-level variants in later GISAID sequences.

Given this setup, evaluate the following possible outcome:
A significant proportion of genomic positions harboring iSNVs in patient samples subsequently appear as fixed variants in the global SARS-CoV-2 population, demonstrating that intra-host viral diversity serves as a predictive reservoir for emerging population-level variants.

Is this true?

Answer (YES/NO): YES